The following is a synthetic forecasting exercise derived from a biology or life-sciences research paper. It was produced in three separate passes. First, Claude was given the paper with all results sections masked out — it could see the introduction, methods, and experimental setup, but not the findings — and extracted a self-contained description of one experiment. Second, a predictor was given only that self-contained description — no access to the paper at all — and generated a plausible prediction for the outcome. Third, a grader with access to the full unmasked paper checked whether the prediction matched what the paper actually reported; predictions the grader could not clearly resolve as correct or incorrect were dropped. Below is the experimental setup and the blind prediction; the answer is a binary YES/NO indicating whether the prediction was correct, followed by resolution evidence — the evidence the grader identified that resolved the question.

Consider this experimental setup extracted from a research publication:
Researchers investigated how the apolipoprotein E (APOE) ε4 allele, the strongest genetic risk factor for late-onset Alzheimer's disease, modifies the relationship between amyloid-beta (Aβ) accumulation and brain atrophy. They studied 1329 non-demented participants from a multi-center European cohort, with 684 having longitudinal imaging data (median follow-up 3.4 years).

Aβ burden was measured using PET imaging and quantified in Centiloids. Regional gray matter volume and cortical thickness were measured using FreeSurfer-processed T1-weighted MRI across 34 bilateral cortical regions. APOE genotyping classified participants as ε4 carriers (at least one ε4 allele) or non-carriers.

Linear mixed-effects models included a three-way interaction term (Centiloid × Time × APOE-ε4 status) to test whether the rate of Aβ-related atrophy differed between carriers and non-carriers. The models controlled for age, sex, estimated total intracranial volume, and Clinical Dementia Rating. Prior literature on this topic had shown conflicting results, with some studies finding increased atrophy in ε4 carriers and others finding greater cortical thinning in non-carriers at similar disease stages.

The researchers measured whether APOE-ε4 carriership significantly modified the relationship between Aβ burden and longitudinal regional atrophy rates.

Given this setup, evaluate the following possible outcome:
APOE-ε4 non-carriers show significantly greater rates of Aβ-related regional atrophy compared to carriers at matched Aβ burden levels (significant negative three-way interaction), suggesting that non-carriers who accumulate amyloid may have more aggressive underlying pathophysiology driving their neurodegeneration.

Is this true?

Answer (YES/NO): NO